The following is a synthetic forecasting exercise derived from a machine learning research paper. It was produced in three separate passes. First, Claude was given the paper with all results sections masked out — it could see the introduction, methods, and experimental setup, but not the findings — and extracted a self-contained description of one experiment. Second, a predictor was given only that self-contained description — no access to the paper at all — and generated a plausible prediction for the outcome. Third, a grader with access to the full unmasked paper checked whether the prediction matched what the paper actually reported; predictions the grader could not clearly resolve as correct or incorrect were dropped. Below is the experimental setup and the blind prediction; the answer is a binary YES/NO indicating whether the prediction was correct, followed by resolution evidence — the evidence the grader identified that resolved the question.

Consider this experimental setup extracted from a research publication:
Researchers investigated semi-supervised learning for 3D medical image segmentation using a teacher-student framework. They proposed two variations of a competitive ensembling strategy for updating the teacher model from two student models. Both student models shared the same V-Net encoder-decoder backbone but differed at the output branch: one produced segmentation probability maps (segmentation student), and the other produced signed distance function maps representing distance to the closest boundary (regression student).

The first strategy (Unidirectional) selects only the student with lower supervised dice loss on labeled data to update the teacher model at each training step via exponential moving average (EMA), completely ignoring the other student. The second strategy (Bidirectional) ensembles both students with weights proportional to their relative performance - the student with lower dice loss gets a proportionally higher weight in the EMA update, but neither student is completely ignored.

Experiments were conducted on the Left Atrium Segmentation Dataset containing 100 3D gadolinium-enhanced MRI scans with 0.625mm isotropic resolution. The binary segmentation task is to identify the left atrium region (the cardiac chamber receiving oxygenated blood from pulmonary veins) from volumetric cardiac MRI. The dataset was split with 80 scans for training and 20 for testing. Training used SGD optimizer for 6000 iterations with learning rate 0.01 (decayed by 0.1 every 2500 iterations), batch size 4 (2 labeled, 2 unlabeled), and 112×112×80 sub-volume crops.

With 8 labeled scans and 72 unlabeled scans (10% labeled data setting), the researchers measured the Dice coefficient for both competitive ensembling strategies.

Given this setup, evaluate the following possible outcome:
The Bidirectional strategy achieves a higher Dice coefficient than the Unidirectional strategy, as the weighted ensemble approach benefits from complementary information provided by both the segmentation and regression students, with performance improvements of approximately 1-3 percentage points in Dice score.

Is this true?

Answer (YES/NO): NO